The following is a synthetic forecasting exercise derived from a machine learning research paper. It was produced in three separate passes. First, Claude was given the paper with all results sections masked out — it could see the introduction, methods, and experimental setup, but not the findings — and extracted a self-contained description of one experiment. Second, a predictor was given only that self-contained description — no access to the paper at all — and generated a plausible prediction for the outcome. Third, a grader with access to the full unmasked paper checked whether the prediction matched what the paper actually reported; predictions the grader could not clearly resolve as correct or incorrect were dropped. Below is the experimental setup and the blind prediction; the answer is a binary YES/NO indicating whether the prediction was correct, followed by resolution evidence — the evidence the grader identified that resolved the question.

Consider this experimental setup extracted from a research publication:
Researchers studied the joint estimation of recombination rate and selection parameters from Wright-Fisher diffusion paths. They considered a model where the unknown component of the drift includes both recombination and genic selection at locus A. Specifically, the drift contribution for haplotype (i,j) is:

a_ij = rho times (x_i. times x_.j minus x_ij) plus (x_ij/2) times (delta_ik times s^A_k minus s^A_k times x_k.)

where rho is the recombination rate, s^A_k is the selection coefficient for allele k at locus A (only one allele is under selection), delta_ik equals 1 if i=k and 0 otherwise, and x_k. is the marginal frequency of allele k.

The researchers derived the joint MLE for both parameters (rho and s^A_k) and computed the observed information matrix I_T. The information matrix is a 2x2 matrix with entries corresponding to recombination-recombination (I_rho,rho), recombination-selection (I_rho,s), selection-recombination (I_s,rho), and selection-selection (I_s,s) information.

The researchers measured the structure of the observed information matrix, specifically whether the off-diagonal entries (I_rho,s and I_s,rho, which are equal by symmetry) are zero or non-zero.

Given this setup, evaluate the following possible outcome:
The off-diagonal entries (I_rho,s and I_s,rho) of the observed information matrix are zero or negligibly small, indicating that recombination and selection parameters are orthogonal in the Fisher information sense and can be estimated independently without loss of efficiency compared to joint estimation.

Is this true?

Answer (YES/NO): YES